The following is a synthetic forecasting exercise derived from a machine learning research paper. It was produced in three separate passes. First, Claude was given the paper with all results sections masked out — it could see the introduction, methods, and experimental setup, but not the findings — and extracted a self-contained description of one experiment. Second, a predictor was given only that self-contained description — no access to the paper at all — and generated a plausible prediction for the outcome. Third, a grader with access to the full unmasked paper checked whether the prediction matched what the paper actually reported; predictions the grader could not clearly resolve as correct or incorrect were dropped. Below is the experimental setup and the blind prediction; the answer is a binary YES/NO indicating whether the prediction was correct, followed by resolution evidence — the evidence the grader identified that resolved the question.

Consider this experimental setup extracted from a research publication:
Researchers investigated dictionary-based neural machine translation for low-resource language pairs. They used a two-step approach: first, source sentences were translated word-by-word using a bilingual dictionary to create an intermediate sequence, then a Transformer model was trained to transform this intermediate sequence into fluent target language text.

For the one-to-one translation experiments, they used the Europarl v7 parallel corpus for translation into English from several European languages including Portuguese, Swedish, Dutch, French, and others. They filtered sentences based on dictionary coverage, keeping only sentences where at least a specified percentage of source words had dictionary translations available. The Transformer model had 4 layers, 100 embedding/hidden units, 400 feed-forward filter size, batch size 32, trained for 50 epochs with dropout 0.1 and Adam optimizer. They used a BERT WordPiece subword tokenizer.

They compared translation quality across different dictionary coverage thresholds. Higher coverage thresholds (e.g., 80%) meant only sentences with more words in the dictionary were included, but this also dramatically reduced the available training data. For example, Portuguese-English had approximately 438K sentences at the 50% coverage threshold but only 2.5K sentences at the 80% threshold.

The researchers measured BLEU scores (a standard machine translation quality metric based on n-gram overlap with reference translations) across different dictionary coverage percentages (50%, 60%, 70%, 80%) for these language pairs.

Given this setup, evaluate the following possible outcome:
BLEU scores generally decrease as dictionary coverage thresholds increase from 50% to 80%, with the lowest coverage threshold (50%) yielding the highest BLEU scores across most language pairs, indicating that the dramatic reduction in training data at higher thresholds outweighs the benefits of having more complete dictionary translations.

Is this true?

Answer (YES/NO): NO